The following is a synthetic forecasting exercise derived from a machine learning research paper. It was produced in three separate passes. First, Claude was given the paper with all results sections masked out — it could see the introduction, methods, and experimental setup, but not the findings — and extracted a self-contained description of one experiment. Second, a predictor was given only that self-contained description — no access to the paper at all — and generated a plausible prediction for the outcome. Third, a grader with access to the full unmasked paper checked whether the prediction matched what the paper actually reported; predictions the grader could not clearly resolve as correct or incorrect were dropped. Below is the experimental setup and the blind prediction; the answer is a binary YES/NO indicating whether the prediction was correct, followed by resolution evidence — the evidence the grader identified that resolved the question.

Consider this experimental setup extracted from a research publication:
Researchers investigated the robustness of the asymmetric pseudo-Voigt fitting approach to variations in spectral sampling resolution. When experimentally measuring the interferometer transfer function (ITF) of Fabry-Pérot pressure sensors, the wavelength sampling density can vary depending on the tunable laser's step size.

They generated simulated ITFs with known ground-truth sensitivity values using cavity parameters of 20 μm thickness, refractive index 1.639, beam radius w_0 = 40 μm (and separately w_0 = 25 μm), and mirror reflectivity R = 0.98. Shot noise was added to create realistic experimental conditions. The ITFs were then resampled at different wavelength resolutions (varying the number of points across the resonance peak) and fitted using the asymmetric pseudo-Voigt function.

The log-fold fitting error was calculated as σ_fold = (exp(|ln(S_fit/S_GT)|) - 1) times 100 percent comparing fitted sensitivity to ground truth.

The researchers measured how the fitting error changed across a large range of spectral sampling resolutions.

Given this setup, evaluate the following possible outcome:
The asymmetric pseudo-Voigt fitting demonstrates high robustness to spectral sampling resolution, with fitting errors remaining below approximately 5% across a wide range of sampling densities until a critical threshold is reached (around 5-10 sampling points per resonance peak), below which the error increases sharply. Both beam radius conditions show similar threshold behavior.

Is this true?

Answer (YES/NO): NO